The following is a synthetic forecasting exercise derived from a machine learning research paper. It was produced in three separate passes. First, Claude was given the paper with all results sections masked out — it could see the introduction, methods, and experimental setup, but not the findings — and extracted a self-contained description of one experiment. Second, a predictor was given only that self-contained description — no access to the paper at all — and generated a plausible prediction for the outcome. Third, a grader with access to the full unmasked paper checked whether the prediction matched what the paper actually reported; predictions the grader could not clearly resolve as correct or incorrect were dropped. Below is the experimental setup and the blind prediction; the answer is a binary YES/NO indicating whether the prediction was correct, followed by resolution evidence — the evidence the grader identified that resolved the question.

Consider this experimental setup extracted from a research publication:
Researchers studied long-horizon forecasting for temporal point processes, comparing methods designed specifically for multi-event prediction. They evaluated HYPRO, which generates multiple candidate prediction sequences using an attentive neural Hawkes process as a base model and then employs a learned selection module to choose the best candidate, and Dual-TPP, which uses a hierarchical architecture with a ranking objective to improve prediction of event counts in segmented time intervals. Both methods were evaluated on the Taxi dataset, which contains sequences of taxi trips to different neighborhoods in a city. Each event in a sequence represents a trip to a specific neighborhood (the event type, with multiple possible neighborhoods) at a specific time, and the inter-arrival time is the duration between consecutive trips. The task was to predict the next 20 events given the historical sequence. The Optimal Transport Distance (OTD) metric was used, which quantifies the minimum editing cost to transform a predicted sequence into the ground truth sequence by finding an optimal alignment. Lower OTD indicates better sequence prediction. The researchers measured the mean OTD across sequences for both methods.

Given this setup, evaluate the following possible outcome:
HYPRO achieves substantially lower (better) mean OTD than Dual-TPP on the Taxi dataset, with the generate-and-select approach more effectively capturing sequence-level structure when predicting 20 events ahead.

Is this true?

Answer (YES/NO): YES